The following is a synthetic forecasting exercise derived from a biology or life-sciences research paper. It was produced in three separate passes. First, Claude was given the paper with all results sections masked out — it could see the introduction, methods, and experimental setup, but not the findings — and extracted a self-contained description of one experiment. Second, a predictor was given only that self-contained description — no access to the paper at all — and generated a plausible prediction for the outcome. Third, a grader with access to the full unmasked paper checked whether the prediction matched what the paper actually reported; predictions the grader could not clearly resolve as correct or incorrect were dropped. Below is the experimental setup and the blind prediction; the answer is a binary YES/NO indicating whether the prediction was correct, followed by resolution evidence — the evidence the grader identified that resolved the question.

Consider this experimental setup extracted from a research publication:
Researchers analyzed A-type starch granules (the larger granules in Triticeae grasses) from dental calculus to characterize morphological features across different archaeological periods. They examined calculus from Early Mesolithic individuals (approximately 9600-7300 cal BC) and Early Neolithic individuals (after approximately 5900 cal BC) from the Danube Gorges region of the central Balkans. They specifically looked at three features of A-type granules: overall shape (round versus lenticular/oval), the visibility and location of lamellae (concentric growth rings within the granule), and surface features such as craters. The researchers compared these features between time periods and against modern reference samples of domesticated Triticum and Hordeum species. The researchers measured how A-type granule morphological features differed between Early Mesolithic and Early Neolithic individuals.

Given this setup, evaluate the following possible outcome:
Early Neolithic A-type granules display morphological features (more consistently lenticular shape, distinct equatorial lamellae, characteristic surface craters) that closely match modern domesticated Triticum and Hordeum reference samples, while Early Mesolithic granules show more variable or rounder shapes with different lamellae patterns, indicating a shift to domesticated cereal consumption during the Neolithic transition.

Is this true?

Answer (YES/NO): YES